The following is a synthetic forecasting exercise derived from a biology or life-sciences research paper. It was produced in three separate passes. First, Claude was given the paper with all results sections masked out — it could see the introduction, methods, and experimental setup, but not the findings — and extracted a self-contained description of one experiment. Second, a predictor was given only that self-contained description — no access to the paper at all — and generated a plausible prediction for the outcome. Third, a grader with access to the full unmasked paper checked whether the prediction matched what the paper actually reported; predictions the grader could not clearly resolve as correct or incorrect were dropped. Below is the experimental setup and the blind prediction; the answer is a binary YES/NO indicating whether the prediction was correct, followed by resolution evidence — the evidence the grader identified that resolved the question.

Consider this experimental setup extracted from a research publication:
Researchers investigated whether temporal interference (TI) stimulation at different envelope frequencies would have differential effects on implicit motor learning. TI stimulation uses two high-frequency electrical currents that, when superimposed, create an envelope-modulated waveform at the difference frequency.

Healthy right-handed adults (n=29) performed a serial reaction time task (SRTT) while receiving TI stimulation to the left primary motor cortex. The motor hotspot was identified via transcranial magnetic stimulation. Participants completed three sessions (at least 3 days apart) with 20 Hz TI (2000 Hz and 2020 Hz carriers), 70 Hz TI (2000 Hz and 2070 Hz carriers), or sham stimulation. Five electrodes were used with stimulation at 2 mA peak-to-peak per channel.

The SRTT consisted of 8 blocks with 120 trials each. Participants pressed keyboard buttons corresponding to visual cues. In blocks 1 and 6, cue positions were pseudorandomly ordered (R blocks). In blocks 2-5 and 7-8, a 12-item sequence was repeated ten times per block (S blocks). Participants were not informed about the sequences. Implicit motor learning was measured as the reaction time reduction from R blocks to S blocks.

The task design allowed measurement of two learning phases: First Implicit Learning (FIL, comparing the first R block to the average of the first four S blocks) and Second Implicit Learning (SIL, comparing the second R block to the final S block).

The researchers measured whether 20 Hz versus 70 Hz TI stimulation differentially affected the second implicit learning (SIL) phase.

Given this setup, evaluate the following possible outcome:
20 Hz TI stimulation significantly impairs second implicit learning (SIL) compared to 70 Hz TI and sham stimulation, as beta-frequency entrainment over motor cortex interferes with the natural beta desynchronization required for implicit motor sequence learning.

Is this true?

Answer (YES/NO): NO